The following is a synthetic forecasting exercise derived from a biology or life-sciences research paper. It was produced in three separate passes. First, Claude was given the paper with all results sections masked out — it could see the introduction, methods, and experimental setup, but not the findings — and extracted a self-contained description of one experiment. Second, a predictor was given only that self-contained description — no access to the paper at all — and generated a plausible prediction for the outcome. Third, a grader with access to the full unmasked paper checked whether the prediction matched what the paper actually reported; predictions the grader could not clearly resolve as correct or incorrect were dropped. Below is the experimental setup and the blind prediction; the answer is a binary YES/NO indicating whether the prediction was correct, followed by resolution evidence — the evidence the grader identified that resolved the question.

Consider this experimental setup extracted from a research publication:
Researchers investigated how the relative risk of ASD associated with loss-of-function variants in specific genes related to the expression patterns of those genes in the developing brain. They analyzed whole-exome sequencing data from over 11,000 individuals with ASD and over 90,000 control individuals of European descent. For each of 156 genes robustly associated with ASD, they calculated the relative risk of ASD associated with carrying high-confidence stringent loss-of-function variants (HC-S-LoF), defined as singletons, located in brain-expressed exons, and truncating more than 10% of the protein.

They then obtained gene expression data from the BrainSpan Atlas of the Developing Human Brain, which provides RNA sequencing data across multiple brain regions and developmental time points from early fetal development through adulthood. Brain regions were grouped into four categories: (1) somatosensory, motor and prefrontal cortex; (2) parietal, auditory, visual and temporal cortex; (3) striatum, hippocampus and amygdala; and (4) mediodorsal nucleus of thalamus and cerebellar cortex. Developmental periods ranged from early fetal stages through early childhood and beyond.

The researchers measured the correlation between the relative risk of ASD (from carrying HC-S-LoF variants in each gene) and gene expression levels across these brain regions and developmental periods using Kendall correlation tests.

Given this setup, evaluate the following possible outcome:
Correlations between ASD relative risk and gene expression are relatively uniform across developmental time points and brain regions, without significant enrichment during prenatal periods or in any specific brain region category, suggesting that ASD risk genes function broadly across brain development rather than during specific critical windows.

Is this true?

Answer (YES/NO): NO